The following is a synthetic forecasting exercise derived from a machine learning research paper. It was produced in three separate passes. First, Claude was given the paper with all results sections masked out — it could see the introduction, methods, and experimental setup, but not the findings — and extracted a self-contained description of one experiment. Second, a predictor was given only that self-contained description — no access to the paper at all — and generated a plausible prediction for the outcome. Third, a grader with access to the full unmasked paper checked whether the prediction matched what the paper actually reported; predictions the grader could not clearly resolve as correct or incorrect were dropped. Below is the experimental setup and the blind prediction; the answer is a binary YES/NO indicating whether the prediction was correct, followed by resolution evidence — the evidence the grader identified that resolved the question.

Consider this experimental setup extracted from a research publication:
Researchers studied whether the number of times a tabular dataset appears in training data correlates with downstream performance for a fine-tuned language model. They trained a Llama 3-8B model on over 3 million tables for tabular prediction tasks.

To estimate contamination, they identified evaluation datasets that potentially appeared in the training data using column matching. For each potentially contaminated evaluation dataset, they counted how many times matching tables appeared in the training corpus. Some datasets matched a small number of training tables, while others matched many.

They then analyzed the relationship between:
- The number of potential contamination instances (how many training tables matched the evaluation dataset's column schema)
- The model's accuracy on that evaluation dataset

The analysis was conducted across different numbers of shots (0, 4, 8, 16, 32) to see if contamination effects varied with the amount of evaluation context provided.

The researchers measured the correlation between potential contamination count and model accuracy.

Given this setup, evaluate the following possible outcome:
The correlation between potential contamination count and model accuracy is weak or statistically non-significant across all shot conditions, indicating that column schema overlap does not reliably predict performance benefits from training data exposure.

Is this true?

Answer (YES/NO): YES